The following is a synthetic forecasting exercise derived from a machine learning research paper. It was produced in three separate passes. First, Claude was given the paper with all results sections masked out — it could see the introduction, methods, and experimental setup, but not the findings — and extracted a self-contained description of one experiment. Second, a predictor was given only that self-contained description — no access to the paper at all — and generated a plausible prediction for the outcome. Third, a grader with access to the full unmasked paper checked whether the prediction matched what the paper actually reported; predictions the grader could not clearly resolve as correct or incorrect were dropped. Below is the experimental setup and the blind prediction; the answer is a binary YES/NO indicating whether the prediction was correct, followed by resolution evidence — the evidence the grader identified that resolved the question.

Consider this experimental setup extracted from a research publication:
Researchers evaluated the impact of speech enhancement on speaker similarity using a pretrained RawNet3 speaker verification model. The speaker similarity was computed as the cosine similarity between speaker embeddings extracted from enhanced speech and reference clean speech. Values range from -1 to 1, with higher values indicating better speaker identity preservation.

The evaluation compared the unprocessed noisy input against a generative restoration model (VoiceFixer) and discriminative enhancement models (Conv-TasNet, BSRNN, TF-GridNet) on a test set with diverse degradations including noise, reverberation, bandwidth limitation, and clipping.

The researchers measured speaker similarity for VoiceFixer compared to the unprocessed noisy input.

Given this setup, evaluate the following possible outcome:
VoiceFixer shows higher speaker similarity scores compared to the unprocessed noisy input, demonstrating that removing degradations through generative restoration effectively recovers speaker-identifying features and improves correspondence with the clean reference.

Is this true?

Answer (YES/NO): NO